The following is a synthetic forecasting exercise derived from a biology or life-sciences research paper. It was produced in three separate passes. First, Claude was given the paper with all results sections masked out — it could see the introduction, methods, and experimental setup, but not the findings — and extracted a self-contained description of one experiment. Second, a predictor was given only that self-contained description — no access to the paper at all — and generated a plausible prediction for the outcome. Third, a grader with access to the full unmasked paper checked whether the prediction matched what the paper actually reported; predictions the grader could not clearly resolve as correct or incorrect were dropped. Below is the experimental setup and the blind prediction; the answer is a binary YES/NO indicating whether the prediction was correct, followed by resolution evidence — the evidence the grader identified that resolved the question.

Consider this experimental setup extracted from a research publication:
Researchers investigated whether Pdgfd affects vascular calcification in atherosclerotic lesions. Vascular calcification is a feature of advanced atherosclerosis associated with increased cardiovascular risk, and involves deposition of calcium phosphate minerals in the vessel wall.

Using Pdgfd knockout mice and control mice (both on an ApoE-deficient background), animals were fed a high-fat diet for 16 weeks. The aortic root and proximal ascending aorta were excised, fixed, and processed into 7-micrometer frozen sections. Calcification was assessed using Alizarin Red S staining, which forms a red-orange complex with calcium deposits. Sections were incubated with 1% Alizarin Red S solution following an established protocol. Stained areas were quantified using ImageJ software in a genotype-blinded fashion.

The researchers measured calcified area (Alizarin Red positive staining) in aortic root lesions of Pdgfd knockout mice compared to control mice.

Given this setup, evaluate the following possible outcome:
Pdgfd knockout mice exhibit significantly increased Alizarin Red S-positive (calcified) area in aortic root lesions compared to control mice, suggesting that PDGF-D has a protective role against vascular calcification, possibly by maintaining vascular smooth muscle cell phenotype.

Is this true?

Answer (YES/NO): NO